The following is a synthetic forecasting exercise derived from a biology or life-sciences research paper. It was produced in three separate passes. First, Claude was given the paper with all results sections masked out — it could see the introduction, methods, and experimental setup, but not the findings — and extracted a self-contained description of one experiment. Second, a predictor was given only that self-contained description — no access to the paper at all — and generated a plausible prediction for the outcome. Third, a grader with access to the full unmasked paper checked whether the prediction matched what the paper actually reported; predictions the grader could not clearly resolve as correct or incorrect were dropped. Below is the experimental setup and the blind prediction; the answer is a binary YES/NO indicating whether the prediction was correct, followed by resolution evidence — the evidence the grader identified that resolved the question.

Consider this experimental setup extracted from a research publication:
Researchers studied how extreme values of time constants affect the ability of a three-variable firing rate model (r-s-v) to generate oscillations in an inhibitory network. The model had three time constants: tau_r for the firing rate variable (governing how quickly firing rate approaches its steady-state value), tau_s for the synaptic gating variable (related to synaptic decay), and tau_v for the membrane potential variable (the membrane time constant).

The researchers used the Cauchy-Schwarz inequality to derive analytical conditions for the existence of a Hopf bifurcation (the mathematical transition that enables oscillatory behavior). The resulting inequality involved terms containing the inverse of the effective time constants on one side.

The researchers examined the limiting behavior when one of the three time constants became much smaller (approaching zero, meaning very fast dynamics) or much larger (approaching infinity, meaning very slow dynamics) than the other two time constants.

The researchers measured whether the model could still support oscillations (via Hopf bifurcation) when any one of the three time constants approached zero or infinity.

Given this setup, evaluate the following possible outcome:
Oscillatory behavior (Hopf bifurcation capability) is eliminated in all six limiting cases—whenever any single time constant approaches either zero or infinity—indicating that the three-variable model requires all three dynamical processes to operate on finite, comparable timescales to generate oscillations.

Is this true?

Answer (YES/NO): YES